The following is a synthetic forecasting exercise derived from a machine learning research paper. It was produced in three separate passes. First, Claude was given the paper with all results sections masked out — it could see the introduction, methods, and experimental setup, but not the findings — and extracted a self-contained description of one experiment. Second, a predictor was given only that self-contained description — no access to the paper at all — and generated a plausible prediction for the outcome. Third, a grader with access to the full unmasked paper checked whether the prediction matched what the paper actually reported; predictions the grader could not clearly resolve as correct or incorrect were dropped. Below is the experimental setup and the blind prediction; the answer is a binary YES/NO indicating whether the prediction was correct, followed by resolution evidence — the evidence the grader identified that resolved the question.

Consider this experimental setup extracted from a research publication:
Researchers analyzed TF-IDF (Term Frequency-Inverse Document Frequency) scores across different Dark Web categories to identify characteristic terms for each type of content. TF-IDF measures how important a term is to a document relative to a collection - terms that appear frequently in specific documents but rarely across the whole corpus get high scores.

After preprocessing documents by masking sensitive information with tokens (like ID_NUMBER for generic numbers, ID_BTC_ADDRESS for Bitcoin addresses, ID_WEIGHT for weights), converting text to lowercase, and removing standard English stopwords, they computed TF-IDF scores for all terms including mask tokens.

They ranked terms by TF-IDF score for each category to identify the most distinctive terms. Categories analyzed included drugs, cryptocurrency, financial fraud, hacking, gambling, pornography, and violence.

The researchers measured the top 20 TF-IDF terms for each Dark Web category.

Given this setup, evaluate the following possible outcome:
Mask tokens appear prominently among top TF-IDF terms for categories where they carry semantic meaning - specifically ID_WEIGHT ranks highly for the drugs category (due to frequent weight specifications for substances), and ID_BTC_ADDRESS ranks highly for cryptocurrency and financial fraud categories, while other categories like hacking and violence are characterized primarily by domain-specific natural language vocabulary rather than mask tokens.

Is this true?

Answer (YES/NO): NO